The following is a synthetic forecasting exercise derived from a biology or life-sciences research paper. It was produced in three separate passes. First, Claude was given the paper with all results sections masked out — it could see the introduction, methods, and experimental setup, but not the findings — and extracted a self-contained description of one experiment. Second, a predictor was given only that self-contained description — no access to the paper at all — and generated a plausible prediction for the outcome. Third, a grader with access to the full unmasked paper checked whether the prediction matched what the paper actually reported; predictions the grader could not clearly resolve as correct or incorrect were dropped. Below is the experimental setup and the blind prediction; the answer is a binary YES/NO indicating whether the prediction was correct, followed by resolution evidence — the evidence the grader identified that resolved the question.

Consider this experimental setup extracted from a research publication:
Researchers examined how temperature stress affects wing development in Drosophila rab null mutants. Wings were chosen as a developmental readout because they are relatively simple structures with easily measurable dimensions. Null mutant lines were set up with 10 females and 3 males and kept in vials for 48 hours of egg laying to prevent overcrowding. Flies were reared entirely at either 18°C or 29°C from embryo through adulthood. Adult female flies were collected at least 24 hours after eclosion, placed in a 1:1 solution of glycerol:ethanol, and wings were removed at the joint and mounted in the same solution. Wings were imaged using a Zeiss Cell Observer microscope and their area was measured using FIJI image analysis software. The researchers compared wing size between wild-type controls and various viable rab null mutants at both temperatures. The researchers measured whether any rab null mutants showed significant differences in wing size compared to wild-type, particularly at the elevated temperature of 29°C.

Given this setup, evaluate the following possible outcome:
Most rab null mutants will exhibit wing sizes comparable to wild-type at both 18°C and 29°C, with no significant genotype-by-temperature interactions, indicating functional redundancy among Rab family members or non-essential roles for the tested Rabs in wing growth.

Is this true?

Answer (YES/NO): NO